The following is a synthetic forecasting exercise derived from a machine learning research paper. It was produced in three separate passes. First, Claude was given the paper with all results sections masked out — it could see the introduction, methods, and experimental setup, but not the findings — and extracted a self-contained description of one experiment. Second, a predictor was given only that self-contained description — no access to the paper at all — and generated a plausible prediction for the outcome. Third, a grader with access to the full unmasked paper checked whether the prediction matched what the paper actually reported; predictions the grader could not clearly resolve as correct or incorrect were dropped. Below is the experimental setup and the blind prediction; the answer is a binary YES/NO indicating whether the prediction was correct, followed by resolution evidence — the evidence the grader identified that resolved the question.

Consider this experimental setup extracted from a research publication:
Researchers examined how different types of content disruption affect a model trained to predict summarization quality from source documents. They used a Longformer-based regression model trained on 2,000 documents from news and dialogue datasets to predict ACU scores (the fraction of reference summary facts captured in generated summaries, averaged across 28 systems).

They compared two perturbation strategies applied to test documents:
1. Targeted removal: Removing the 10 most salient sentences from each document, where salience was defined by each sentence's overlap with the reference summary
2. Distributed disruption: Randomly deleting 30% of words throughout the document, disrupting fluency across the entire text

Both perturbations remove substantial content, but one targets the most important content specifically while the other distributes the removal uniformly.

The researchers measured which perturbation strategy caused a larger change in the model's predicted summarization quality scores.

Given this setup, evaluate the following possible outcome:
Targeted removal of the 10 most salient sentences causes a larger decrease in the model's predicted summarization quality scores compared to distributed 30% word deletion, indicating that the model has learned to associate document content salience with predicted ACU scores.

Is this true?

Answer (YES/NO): YES